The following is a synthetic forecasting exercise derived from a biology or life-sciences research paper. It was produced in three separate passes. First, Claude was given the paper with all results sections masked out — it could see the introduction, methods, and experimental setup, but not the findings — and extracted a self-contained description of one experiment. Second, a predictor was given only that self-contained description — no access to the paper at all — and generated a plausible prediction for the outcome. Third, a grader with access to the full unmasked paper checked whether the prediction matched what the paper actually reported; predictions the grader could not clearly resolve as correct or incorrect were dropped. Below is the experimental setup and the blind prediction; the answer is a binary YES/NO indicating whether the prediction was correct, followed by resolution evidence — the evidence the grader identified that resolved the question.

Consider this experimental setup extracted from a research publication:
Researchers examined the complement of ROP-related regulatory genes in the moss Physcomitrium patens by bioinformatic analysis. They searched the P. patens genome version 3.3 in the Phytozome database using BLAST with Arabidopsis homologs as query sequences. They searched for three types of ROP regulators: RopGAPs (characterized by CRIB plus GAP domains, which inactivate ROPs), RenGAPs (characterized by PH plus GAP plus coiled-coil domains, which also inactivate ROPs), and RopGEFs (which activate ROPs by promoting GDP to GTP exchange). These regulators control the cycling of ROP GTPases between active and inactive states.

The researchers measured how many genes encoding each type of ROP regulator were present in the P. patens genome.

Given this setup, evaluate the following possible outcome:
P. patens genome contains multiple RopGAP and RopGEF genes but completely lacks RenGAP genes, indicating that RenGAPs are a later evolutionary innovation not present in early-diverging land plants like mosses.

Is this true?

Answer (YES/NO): NO